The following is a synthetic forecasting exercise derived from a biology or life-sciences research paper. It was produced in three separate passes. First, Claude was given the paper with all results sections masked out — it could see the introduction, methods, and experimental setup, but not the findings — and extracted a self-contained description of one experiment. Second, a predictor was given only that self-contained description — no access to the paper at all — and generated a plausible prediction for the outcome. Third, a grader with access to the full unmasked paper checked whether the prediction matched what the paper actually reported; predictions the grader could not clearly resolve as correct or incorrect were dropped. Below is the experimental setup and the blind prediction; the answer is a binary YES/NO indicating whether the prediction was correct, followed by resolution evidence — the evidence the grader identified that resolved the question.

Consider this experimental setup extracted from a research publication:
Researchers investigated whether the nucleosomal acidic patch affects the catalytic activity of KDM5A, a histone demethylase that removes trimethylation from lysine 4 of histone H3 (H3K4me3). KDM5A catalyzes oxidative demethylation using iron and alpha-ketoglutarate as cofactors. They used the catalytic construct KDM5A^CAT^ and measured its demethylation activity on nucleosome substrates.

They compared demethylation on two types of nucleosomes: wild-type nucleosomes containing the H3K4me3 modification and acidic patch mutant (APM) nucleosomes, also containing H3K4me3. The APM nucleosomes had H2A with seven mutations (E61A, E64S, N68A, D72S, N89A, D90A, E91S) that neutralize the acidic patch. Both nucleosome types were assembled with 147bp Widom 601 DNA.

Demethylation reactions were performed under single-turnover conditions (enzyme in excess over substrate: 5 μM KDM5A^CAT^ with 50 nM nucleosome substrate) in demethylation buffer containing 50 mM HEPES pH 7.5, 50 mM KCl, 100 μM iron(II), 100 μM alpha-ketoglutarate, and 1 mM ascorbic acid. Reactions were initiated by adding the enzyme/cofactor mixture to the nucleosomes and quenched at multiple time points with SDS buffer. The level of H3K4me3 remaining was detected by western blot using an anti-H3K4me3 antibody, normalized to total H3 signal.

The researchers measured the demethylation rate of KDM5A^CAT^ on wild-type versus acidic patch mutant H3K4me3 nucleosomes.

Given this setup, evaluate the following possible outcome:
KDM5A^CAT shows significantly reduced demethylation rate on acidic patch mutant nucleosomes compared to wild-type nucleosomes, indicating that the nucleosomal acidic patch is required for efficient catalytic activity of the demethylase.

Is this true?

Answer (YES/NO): YES